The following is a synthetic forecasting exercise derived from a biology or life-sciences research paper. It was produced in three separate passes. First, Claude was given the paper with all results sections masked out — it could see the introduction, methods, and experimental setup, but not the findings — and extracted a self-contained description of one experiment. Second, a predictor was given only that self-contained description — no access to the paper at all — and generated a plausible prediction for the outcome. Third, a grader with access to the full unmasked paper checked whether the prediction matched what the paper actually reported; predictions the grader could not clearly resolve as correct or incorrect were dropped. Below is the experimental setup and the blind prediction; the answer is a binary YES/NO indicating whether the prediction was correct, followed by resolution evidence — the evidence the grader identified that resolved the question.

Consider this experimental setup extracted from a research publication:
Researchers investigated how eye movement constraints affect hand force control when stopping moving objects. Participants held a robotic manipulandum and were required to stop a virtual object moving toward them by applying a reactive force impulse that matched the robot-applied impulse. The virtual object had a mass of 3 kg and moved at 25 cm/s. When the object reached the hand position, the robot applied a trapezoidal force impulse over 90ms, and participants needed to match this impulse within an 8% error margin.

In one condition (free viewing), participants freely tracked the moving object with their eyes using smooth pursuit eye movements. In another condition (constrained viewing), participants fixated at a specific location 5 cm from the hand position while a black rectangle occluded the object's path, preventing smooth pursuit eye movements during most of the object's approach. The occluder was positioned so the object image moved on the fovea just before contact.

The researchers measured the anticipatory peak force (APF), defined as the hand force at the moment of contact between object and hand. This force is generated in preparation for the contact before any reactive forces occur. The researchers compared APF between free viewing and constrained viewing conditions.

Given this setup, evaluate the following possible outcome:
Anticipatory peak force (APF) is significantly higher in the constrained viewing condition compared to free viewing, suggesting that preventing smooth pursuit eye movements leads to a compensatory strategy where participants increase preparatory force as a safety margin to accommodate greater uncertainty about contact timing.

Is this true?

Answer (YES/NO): NO